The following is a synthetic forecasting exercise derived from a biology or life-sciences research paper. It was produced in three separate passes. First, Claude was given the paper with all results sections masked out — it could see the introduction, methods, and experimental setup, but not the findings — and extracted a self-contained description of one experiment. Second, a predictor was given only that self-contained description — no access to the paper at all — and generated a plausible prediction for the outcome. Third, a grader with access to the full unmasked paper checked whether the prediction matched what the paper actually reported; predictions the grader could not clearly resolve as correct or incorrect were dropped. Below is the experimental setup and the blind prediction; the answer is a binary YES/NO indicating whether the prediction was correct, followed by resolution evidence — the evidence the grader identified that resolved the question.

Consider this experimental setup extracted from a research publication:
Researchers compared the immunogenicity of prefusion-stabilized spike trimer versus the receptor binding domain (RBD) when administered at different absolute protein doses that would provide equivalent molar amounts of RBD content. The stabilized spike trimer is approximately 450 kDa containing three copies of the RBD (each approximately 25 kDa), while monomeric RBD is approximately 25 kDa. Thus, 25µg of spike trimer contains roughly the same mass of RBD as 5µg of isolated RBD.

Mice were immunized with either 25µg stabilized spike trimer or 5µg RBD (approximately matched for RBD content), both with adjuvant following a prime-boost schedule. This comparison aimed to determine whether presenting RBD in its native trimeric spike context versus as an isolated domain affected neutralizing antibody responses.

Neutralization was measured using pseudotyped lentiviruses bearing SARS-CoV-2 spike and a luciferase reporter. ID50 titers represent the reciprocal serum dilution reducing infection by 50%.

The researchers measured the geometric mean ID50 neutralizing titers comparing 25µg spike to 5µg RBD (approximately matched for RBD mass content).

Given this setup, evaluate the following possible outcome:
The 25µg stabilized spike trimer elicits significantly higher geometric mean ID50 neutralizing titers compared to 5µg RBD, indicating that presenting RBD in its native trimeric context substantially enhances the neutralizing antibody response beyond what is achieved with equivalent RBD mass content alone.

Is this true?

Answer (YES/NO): YES